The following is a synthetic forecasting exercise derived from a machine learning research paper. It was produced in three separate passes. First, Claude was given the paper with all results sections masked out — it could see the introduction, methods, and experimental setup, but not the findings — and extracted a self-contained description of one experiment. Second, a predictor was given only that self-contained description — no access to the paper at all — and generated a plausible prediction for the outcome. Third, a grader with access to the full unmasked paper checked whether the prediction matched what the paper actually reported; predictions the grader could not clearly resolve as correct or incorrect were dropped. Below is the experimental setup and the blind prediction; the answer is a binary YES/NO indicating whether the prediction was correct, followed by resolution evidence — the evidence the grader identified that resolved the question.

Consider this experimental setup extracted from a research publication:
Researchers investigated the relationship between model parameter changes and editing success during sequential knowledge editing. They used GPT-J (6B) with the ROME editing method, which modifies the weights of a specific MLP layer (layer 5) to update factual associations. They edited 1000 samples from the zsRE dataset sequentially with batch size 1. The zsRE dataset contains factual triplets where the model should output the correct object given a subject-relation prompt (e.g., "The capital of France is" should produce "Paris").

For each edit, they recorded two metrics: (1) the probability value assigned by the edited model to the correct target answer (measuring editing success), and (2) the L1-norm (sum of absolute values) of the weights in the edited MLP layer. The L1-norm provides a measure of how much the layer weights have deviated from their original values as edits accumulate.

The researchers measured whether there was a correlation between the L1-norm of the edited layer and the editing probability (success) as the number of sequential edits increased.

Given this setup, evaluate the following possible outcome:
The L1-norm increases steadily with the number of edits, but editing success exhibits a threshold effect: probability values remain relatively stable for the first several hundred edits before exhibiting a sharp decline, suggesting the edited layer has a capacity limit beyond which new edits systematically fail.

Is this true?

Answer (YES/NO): NO